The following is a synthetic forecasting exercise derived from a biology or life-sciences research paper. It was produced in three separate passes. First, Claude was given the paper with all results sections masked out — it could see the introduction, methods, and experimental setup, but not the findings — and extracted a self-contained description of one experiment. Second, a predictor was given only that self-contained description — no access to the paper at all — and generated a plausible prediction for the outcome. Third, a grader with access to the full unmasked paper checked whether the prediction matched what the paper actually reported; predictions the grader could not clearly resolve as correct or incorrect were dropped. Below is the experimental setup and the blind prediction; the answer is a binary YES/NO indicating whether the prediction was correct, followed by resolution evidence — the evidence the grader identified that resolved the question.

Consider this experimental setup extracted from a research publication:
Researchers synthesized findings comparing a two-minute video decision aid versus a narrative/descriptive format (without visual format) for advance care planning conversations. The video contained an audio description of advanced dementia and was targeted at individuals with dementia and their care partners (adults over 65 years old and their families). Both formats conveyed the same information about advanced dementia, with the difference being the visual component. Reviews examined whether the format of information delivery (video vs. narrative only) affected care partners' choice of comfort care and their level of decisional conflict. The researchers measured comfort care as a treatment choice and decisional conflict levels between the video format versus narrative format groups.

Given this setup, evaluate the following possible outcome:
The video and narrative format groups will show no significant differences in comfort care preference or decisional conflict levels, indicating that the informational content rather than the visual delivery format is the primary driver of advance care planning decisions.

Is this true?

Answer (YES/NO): NO